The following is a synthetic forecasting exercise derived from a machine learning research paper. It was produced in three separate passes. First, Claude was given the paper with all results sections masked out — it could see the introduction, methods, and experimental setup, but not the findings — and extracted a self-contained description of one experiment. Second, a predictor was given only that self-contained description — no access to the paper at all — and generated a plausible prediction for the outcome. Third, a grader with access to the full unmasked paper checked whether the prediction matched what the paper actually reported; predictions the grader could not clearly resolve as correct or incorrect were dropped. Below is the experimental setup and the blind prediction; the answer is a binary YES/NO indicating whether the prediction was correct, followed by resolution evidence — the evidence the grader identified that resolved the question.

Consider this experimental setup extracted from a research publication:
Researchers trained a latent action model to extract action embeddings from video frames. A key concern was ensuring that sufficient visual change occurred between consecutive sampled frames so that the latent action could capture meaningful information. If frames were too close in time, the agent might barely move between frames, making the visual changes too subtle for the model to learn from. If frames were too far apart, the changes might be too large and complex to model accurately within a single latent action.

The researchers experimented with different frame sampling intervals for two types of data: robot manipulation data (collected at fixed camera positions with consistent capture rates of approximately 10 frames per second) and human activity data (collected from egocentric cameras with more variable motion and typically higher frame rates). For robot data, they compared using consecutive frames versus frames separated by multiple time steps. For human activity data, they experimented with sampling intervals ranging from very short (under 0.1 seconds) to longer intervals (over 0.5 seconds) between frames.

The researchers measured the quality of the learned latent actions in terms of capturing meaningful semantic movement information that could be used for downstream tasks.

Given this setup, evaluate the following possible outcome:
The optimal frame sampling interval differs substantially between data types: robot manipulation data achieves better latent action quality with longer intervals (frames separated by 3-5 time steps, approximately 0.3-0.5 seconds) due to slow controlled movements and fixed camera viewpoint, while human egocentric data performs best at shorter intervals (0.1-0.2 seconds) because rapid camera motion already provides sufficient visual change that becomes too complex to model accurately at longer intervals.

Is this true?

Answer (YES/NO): NO